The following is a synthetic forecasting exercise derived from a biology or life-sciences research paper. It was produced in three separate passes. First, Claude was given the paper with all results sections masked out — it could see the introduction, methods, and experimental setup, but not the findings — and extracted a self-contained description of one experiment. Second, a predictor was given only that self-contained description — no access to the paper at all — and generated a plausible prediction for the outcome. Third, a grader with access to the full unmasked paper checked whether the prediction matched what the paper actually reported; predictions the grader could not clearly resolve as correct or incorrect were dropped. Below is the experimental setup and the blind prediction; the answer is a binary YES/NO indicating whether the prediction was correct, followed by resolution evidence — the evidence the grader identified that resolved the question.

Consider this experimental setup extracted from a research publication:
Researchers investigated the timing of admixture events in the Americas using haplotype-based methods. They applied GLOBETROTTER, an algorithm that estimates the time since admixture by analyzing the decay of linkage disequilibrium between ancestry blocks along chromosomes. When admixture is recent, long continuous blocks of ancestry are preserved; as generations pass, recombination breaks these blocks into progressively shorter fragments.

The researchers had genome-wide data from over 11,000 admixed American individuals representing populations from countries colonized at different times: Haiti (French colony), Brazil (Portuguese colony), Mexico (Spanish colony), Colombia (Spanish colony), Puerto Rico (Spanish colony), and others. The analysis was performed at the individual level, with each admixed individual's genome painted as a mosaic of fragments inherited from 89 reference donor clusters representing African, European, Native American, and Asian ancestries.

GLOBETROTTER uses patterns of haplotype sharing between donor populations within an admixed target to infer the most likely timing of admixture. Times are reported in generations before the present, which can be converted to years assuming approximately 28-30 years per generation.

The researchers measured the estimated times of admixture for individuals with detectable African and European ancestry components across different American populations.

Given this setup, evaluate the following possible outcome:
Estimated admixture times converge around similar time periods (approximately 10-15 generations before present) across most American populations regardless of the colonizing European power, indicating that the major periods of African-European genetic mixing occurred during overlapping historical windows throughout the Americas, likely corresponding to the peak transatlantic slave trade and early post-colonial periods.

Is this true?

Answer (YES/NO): NO